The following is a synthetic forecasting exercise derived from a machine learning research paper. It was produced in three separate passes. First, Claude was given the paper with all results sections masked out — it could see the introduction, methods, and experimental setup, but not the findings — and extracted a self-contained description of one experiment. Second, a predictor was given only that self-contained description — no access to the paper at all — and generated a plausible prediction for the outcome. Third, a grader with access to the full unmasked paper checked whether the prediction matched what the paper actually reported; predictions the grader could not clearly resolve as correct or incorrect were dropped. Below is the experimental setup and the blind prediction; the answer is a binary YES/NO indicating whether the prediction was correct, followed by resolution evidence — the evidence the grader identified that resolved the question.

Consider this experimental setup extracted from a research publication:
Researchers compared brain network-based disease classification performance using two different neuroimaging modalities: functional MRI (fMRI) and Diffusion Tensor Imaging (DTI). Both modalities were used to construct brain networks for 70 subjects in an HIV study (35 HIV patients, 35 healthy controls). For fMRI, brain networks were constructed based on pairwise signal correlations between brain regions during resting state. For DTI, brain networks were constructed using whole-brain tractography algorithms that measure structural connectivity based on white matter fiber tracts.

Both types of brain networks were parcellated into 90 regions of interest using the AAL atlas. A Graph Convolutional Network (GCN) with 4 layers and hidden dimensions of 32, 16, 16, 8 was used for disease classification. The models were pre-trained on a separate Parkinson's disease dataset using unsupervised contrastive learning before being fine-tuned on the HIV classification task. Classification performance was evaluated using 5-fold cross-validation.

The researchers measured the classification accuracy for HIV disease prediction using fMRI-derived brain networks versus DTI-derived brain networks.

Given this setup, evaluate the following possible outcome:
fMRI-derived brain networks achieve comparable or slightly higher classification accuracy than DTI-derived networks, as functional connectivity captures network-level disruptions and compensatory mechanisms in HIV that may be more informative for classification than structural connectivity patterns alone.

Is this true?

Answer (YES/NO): NO